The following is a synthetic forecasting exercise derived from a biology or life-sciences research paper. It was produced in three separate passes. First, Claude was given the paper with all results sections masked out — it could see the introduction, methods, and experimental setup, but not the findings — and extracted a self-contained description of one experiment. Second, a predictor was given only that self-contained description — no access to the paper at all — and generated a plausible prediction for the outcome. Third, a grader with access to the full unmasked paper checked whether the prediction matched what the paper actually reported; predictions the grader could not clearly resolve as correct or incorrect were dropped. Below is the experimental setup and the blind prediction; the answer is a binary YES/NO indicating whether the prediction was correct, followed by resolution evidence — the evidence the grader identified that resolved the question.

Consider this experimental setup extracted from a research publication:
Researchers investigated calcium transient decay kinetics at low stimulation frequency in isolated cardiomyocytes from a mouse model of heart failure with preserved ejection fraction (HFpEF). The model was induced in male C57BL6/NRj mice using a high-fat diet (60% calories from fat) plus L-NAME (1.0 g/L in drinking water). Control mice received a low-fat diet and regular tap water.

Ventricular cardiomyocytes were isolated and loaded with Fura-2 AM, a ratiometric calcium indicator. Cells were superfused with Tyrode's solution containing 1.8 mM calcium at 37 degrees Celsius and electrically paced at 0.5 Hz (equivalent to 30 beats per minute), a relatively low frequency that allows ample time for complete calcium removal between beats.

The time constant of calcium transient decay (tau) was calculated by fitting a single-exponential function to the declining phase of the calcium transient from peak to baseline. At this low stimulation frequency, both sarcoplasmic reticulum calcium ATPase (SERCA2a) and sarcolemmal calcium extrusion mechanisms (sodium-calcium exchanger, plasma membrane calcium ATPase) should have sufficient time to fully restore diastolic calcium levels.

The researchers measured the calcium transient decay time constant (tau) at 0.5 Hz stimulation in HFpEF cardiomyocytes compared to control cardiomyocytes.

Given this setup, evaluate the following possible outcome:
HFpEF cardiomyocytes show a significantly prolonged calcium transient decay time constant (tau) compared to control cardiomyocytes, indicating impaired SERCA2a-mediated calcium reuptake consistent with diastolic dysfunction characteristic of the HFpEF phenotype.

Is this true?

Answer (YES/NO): NO